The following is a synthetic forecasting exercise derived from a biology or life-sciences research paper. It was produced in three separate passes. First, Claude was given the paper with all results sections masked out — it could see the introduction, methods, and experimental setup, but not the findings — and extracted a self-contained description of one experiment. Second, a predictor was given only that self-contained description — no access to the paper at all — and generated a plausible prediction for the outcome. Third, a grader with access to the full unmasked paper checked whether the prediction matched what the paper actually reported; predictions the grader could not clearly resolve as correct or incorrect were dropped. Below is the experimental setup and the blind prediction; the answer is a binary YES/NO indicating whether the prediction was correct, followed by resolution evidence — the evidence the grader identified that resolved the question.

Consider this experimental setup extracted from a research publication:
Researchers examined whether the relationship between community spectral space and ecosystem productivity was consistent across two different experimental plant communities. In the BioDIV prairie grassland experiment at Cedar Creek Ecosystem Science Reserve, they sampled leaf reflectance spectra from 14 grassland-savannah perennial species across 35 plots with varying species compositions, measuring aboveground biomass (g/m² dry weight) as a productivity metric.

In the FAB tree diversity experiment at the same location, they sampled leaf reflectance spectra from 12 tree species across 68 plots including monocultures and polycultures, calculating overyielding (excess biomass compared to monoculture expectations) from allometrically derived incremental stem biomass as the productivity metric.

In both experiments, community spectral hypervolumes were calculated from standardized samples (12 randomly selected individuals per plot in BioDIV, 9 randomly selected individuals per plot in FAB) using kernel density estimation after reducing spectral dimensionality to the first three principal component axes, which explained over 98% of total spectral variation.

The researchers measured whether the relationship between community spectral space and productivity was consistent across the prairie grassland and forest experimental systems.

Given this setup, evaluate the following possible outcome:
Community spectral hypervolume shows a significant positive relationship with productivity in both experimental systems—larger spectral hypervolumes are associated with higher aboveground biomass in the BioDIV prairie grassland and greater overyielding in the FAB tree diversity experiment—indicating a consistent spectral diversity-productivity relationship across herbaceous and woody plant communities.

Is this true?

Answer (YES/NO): YES